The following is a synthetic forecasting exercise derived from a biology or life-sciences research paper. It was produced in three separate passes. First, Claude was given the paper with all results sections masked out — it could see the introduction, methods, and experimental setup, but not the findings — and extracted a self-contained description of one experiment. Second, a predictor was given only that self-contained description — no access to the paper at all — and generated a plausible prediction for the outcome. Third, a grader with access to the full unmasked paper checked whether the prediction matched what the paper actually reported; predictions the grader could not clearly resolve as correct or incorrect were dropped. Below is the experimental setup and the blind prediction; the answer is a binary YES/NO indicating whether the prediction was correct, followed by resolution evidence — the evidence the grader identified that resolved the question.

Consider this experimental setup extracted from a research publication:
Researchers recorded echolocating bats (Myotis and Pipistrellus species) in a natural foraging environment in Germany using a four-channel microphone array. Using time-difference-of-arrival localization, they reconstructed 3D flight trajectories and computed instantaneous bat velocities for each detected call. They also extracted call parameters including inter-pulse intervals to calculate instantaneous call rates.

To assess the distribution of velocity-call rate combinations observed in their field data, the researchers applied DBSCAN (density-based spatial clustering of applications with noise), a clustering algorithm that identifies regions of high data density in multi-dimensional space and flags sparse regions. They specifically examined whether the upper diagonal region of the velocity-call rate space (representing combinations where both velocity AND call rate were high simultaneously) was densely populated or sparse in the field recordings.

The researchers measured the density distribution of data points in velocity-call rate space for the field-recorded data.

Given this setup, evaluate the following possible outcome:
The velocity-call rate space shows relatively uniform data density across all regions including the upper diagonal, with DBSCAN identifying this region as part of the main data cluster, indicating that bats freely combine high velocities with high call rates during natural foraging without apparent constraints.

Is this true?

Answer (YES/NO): NO